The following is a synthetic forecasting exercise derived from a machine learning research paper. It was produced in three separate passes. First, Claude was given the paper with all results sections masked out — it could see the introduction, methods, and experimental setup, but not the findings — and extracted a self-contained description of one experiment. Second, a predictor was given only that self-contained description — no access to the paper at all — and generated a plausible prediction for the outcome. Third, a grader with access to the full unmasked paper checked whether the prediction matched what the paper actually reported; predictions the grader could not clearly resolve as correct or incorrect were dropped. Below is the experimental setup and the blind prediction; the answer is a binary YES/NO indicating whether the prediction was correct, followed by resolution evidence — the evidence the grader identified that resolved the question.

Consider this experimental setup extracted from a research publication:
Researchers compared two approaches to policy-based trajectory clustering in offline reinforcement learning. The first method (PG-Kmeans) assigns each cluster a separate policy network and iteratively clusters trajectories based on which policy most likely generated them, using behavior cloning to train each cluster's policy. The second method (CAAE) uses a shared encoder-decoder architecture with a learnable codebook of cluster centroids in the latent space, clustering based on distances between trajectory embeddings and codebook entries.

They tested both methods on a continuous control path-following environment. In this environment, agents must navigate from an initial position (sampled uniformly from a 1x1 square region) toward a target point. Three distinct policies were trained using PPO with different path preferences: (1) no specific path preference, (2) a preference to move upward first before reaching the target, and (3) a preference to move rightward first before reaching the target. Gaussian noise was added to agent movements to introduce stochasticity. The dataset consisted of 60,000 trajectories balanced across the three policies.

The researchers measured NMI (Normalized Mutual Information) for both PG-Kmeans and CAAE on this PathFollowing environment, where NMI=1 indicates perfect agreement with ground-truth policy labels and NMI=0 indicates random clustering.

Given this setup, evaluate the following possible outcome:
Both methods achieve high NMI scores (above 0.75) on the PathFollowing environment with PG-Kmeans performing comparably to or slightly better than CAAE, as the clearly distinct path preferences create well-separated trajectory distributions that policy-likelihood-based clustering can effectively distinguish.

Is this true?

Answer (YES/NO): NO